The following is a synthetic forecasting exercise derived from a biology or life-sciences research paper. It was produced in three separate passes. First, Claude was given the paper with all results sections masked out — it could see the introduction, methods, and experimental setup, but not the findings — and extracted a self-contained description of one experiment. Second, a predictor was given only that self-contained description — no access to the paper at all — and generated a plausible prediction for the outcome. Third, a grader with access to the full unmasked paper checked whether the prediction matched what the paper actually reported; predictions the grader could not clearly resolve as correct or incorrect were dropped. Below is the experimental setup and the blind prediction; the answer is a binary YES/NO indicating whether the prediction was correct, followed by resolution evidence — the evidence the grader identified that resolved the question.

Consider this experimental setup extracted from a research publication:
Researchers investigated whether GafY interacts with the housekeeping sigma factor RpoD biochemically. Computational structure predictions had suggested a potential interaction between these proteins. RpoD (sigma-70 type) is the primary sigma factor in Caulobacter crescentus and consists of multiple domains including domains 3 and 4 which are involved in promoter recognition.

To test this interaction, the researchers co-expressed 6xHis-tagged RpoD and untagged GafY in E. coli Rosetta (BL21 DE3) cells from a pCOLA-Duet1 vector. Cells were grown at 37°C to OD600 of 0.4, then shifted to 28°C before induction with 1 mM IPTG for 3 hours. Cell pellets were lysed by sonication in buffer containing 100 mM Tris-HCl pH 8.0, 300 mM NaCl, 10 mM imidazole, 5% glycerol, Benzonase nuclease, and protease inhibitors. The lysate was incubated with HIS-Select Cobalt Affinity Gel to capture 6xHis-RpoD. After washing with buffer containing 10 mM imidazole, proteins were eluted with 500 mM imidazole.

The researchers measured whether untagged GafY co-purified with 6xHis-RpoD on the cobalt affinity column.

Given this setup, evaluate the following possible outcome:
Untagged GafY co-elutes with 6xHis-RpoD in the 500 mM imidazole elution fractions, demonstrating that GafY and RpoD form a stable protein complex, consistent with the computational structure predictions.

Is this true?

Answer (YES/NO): YES